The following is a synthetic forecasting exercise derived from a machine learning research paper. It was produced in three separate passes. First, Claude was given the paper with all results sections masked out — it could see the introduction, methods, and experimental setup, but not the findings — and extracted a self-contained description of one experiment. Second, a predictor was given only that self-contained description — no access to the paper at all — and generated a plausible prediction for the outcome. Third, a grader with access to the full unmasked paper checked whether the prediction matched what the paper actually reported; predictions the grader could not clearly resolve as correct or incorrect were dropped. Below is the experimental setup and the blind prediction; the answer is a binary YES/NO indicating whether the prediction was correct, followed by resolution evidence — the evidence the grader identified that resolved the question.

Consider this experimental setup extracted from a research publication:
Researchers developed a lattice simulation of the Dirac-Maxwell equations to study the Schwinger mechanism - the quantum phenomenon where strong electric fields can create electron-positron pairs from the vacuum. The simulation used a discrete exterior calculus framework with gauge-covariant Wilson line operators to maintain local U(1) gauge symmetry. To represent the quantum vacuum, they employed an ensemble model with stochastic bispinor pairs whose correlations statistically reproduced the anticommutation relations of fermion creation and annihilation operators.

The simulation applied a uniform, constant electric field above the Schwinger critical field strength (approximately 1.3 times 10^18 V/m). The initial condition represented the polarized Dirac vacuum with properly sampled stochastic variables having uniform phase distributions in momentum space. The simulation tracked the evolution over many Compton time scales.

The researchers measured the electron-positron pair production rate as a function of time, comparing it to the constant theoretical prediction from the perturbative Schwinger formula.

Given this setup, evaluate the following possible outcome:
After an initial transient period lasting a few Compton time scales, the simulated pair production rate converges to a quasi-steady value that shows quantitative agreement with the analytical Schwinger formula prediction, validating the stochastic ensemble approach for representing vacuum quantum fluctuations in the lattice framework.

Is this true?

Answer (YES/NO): NO